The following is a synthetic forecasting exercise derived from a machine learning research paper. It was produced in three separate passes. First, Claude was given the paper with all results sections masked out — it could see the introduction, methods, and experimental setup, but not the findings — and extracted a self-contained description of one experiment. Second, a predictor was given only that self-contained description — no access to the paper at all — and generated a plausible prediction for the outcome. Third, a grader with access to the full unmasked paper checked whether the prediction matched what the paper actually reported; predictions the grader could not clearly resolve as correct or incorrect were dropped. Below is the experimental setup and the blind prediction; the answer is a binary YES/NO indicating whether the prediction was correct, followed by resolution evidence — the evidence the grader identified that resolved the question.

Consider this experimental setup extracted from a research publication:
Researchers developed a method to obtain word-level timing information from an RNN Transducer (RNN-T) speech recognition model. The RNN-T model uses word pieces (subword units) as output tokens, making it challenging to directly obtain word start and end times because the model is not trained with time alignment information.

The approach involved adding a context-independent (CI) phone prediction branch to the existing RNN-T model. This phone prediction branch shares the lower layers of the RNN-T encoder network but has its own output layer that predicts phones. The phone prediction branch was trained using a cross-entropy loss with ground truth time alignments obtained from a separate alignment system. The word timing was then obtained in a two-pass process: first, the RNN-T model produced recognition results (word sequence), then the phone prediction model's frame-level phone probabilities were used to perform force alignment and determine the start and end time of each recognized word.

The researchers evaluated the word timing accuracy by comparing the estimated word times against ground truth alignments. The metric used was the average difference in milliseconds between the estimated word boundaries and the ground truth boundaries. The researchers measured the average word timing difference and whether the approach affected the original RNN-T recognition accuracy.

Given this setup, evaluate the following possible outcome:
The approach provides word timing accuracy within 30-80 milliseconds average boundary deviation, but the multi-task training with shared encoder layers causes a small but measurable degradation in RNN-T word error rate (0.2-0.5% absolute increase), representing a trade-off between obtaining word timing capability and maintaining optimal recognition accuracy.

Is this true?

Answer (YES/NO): NO